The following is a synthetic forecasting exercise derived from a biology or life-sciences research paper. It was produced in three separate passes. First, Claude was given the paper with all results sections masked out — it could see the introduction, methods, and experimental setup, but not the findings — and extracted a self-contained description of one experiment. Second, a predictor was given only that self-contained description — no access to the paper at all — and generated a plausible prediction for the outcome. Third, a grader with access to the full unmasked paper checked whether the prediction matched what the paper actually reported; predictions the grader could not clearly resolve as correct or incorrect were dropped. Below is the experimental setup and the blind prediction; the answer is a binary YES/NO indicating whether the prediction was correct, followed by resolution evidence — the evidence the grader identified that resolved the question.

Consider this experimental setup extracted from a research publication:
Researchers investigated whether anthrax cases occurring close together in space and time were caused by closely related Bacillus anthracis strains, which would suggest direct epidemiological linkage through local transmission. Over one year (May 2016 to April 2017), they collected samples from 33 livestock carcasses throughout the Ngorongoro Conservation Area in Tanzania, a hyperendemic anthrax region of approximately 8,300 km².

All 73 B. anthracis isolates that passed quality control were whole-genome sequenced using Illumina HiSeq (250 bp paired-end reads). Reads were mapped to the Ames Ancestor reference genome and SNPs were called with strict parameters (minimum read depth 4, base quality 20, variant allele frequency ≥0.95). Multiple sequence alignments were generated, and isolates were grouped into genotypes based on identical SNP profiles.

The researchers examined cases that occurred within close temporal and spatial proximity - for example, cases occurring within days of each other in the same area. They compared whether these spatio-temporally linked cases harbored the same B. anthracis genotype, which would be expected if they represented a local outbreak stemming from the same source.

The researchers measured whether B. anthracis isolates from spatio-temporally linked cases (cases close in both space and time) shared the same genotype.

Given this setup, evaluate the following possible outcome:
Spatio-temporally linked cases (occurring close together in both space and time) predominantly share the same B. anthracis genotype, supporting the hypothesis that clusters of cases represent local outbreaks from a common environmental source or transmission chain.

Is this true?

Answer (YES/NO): NO